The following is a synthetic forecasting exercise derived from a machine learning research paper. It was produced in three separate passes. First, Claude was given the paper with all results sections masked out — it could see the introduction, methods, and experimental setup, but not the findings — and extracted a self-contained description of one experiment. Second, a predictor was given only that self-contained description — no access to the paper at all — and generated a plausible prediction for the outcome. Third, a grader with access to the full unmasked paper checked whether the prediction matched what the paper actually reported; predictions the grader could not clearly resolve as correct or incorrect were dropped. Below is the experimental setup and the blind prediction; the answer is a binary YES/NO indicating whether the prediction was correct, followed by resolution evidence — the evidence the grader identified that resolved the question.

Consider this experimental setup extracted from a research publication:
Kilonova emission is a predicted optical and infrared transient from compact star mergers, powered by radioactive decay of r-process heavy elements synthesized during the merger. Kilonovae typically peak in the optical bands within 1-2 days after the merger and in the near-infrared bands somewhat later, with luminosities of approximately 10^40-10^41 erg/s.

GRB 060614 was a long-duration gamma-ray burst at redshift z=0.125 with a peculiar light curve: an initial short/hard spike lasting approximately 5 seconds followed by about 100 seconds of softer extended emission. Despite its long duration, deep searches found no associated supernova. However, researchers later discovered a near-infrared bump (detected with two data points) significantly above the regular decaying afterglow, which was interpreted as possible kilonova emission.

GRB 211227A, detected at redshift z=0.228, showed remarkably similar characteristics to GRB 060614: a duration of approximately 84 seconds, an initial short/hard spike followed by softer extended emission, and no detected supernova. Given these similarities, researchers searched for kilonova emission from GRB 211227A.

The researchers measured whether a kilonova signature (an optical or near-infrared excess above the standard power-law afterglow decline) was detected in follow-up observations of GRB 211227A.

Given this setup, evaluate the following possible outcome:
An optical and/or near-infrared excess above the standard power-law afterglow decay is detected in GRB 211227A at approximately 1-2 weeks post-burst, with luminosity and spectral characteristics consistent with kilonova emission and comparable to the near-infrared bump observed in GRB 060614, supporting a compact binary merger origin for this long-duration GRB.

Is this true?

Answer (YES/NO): NO